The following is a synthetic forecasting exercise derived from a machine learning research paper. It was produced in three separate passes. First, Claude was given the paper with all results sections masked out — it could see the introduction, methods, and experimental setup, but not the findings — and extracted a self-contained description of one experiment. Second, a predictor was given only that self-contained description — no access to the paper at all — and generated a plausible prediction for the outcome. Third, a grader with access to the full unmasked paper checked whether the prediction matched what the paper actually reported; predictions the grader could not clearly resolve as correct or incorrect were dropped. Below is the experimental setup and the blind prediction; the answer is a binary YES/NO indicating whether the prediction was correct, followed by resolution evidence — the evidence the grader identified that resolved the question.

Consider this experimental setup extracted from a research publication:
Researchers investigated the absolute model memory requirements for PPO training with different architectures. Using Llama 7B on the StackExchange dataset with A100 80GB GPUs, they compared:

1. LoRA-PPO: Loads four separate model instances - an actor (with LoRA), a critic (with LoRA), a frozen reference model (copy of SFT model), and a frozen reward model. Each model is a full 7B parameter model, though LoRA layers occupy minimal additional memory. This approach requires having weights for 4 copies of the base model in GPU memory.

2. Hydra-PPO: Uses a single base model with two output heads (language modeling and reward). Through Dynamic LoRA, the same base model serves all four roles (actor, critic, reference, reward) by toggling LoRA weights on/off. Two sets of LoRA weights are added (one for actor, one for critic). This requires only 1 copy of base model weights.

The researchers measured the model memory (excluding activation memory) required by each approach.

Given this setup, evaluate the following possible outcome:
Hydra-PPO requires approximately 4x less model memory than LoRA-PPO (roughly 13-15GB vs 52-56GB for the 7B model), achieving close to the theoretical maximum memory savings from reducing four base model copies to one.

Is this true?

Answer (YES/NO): NO